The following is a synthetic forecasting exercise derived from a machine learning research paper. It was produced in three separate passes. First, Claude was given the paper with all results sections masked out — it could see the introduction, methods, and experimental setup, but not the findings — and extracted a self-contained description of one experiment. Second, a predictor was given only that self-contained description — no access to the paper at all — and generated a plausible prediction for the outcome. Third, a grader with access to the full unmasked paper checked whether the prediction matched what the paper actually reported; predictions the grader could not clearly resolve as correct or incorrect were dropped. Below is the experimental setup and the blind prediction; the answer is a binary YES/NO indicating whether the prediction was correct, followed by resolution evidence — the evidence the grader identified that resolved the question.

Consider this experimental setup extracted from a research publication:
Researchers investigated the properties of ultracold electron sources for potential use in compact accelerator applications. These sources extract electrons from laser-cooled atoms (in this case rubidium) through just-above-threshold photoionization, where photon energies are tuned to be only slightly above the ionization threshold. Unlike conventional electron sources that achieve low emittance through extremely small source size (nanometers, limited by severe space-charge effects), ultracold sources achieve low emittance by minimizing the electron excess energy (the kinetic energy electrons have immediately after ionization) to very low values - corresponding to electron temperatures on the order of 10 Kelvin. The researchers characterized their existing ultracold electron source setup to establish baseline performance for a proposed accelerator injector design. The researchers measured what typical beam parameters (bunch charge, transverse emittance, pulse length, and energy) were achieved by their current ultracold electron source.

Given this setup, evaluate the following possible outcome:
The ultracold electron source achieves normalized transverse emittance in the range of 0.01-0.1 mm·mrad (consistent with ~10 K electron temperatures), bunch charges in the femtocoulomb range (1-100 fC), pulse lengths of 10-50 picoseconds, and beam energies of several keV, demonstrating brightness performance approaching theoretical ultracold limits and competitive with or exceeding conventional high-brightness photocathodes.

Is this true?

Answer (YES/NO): NO